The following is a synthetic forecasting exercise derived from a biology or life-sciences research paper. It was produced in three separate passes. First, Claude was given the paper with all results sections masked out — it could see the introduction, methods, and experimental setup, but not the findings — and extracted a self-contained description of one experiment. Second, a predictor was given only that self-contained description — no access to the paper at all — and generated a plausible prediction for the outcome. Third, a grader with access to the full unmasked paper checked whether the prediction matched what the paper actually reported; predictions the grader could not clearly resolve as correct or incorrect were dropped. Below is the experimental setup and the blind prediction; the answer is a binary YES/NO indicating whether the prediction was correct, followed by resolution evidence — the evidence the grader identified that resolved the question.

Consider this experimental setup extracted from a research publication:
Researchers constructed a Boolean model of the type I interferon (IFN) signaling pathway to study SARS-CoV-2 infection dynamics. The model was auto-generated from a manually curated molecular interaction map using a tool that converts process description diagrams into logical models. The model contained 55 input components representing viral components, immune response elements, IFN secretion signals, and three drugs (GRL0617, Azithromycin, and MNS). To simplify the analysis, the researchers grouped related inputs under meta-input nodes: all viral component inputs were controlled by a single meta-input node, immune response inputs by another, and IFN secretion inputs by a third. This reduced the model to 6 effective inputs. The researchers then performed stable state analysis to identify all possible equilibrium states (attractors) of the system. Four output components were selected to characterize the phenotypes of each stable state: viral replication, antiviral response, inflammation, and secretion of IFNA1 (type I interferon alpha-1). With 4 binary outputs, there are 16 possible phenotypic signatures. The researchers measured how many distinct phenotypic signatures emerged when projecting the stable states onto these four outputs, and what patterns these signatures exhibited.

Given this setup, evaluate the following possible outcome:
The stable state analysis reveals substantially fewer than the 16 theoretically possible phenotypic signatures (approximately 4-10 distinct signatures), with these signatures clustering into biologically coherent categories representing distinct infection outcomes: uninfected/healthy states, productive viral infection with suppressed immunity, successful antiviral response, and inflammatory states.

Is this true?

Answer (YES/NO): NO